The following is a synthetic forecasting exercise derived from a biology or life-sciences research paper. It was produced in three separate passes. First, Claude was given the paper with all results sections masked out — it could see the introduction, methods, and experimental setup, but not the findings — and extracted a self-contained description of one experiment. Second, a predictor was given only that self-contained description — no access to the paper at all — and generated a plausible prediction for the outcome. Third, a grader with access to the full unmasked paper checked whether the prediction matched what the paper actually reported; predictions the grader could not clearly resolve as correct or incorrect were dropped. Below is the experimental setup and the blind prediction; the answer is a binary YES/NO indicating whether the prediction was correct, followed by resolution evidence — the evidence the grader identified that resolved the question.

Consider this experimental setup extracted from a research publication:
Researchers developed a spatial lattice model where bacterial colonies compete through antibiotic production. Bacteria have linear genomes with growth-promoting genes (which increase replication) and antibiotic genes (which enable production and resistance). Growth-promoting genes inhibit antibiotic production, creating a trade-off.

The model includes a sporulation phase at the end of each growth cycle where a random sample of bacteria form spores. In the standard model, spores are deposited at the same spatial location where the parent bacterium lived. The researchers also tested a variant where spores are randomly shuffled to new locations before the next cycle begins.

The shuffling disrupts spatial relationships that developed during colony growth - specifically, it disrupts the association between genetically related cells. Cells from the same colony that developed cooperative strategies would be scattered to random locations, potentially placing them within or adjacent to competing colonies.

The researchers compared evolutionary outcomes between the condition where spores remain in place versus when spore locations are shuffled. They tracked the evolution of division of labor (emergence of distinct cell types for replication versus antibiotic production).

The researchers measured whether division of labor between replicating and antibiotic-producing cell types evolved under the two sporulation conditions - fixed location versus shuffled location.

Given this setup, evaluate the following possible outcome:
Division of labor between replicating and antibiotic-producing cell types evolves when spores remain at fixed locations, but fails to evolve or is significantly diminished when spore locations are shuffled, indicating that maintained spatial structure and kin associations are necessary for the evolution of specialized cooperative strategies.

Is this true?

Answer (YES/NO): YES